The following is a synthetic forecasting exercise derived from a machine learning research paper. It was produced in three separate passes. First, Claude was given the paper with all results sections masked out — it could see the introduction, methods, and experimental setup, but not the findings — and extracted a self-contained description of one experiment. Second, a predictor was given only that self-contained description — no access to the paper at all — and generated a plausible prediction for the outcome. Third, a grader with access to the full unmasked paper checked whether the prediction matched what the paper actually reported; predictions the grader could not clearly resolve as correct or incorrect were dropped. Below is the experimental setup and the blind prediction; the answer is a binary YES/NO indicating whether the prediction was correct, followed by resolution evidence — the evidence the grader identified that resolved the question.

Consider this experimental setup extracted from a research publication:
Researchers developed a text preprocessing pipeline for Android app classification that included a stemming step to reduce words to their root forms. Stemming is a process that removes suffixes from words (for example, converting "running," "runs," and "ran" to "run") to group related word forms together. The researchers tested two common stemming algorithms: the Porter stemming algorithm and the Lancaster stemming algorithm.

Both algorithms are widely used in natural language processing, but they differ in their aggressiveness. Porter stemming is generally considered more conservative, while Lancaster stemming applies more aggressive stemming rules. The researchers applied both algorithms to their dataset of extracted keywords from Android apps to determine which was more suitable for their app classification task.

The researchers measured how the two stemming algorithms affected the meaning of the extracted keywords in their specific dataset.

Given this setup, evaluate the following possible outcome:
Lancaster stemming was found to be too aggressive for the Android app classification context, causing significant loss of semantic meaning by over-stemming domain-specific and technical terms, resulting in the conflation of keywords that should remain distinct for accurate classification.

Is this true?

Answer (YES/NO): NO